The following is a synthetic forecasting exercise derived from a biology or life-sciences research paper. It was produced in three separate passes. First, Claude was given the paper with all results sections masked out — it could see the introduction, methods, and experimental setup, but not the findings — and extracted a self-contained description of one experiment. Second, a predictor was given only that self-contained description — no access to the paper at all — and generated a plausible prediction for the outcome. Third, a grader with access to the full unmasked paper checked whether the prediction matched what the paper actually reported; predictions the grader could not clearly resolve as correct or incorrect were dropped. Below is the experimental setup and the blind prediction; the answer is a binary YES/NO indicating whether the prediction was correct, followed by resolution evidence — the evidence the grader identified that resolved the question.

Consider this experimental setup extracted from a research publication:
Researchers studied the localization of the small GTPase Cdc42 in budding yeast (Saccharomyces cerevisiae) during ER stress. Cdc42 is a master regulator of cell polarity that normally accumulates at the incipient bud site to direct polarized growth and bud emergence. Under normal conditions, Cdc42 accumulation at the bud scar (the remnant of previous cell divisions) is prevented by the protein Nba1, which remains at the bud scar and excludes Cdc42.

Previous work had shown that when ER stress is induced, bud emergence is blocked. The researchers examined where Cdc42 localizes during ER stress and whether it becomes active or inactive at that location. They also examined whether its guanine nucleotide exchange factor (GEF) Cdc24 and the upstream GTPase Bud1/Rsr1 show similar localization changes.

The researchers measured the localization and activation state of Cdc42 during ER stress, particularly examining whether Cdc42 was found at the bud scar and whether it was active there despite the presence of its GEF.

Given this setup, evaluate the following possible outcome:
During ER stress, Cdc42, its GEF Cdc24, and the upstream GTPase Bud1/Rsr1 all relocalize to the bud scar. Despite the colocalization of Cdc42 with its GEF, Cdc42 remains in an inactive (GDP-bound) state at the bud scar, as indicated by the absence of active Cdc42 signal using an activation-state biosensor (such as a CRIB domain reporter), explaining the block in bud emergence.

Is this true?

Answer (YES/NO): YES